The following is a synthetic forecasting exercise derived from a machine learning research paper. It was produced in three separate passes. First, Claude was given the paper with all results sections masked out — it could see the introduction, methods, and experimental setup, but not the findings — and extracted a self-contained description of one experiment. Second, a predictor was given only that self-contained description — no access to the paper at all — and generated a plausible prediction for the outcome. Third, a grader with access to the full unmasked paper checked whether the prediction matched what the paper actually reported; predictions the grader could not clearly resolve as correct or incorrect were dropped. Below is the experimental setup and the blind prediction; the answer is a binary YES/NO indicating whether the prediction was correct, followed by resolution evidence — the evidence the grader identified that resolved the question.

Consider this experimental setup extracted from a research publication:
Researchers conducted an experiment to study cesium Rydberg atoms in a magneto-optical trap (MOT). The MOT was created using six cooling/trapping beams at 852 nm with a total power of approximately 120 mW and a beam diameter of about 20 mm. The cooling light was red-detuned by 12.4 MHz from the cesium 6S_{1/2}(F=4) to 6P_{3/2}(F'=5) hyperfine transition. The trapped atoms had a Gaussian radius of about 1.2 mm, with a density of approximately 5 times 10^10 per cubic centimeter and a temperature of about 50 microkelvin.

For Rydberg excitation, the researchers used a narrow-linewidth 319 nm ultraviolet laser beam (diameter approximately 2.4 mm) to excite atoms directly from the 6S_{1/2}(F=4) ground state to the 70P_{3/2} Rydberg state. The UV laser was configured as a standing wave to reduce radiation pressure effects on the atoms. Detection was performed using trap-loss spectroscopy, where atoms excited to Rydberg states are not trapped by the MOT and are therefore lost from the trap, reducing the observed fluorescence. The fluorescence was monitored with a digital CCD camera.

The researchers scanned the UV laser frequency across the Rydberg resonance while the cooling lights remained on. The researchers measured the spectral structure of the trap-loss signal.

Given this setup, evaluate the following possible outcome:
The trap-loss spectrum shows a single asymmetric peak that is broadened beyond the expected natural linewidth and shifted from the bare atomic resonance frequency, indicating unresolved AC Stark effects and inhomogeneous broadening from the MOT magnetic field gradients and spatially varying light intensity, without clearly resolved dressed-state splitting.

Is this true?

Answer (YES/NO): NO